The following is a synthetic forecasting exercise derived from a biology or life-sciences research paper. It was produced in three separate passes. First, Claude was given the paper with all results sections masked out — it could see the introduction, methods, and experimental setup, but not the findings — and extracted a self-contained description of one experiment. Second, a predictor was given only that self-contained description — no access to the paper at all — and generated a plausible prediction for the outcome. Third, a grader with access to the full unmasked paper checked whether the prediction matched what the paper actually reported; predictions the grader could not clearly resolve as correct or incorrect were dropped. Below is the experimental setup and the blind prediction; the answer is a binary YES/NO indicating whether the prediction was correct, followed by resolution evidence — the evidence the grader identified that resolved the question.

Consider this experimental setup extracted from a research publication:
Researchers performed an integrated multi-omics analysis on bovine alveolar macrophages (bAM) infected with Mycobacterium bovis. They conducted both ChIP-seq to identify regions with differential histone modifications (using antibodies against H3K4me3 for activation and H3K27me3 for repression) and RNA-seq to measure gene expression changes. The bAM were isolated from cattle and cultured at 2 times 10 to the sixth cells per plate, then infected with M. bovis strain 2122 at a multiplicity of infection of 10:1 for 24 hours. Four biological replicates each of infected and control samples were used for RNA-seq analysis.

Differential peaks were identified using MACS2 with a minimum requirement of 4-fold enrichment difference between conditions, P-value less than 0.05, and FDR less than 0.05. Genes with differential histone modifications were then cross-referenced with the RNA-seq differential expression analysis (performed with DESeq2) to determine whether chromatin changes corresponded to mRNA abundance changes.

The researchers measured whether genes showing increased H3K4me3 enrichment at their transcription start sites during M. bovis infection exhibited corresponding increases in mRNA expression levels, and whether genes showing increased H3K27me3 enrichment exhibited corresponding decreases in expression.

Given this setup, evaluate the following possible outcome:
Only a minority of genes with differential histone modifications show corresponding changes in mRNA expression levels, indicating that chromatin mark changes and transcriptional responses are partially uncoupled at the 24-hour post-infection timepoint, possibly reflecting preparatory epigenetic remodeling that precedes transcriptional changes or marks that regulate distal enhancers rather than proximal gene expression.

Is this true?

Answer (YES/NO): NO